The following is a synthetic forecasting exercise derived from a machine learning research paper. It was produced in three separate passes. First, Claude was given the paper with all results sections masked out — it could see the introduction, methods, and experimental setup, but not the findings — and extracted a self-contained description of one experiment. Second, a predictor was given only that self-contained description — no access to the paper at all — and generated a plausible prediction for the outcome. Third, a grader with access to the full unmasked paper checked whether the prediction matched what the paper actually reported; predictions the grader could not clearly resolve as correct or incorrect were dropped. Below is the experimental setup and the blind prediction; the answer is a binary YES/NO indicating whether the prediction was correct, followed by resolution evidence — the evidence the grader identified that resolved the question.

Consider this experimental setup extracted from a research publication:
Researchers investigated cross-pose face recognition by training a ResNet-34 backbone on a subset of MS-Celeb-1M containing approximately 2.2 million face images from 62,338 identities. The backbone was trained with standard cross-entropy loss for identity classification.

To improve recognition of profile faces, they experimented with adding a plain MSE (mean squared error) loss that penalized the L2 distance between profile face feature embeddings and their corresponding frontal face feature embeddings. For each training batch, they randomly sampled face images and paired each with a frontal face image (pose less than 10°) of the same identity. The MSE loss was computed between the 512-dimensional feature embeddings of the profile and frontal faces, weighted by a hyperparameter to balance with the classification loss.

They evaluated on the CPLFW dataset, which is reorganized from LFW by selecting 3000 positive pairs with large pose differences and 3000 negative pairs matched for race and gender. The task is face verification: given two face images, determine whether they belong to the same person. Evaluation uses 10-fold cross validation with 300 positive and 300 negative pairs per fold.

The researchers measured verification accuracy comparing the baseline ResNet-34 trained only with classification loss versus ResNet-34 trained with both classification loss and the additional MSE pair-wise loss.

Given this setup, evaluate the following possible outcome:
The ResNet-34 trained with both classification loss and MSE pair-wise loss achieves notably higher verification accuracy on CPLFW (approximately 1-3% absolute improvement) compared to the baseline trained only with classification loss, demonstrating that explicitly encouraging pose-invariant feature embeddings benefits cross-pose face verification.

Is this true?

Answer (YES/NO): NO